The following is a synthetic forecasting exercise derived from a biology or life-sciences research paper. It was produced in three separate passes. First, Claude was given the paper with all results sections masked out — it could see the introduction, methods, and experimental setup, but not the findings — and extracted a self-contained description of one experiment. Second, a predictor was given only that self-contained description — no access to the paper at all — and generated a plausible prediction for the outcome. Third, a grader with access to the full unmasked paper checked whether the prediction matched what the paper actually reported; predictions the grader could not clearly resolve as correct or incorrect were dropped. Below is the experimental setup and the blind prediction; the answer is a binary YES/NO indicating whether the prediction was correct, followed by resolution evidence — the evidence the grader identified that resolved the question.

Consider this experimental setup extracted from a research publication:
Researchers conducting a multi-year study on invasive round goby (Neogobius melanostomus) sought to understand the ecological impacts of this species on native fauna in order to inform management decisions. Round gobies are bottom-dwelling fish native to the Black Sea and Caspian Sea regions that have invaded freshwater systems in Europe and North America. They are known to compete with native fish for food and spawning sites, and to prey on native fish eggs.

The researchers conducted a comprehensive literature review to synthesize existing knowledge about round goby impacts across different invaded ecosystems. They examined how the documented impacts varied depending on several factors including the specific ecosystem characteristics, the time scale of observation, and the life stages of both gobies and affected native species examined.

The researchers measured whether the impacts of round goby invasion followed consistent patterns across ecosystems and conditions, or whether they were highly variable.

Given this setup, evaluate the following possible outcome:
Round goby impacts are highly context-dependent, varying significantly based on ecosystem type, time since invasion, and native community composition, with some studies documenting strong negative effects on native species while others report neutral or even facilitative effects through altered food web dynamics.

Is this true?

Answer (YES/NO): NO